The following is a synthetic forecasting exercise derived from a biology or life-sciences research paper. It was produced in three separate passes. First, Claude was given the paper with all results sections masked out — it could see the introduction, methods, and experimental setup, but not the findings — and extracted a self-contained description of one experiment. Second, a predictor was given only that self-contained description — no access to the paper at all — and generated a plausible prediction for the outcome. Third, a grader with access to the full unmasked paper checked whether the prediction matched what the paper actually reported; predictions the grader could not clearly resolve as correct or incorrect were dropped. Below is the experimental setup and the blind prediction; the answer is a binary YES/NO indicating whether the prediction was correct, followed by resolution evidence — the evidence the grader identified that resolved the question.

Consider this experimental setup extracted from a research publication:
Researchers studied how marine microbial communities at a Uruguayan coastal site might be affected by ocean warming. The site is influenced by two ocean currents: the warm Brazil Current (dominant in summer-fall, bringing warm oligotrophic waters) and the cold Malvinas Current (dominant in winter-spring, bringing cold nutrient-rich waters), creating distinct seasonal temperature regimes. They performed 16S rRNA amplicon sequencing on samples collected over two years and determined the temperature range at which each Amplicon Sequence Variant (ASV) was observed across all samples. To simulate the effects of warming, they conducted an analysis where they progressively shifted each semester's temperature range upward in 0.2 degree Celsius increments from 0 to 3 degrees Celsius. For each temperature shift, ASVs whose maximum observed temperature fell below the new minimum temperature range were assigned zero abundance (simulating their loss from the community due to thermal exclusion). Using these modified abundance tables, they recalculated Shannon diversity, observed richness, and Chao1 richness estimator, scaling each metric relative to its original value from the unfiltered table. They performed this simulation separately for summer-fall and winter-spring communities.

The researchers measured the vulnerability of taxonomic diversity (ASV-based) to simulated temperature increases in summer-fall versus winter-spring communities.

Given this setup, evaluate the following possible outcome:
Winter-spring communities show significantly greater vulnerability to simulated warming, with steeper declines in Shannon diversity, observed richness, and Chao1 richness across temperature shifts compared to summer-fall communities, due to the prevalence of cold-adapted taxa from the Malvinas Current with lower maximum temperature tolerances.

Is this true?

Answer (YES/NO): NO